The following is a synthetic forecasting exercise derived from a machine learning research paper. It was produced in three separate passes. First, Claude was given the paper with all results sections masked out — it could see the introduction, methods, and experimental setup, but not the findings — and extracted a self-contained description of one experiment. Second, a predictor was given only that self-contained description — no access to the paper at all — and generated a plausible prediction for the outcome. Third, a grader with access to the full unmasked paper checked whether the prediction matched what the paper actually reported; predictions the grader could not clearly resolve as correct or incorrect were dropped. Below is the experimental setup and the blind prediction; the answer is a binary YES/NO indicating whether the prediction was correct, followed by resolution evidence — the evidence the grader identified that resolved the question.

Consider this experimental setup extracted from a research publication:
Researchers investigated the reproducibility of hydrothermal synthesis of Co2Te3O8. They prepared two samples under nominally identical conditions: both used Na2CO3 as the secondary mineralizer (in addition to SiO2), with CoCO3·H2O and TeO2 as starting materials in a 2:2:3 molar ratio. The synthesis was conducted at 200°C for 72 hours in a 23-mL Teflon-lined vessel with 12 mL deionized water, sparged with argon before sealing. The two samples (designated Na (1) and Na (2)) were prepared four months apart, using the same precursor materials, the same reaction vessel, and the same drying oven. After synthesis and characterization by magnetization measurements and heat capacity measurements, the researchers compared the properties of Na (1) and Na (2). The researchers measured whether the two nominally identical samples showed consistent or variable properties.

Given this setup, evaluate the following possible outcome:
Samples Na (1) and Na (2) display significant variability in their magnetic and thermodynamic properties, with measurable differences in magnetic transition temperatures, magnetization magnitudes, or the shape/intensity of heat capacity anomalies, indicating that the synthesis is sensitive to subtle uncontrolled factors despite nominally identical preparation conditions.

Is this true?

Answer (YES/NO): YES